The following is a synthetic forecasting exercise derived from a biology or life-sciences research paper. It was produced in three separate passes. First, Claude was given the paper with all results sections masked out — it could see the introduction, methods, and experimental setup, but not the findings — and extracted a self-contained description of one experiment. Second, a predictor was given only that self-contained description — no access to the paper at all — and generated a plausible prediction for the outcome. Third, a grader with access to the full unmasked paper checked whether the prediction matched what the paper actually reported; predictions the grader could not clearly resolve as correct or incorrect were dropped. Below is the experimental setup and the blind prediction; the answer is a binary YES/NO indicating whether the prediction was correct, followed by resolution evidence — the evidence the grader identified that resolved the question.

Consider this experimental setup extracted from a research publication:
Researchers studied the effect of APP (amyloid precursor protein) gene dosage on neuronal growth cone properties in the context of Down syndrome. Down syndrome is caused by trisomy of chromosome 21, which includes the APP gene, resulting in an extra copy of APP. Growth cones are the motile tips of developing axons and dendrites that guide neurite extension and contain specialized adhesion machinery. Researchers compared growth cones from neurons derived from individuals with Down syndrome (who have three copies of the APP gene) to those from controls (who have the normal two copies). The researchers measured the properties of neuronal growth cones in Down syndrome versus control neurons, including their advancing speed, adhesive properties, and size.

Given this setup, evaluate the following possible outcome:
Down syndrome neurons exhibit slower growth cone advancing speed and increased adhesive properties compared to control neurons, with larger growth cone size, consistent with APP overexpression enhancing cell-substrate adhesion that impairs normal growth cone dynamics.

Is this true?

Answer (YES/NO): NO